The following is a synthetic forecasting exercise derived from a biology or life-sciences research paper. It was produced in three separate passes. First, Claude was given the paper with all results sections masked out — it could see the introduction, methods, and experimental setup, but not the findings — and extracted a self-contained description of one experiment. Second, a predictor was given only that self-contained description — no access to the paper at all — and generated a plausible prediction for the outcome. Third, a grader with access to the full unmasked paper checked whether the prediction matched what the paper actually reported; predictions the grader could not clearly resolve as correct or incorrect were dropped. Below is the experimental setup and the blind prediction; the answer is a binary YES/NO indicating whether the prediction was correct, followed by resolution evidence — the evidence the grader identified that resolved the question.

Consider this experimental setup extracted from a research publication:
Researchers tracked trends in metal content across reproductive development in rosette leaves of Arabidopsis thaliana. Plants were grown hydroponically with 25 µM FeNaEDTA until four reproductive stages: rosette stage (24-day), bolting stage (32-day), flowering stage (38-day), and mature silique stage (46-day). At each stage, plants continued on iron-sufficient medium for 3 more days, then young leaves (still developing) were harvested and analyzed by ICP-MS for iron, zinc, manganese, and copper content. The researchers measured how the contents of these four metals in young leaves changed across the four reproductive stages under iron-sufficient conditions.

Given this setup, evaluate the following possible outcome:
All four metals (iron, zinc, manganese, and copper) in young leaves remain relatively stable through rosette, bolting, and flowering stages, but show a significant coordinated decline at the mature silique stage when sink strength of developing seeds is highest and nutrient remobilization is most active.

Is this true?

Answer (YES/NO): NO